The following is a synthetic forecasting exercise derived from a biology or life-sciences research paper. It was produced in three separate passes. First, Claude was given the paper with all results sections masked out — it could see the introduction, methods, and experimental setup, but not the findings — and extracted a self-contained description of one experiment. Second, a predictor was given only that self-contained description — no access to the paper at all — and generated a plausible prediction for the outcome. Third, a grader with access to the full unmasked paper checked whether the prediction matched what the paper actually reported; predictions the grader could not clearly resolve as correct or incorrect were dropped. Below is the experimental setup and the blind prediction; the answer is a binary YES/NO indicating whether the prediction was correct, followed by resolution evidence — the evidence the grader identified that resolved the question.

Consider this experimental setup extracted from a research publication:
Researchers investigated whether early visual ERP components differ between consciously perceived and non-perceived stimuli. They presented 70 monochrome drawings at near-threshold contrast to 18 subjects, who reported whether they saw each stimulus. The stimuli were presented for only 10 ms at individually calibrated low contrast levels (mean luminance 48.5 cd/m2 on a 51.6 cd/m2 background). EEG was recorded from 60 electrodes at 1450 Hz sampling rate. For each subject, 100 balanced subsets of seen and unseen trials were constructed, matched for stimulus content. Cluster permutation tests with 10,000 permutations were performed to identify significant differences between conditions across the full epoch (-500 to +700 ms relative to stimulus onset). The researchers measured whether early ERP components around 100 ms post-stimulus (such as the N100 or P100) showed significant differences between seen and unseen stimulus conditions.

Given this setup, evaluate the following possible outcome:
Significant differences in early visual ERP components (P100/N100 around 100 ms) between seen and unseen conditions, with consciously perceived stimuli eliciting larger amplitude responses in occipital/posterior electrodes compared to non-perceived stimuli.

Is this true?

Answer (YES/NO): NO